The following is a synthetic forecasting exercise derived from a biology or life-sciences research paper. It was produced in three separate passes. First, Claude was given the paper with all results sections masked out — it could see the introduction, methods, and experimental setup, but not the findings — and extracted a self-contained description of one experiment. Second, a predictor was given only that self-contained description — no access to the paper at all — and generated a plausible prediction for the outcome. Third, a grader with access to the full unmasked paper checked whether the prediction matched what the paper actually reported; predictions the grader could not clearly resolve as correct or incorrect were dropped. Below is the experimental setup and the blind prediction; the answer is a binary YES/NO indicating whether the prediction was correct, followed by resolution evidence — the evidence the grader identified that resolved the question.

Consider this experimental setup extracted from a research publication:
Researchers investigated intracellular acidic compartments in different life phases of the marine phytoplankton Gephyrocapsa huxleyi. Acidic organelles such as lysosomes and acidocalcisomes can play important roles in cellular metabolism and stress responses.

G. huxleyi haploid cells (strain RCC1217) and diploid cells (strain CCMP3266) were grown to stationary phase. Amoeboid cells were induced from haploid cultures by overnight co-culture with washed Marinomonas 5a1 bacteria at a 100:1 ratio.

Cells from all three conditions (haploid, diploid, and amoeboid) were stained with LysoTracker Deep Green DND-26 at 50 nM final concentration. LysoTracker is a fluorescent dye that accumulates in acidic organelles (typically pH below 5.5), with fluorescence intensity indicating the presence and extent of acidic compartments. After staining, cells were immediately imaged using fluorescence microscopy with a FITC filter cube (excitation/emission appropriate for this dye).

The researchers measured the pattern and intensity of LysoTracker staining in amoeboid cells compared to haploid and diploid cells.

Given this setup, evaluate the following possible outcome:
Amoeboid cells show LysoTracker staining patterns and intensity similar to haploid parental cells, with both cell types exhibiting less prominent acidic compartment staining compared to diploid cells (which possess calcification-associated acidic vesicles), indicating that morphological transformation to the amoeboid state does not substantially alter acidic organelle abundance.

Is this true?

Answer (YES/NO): NO